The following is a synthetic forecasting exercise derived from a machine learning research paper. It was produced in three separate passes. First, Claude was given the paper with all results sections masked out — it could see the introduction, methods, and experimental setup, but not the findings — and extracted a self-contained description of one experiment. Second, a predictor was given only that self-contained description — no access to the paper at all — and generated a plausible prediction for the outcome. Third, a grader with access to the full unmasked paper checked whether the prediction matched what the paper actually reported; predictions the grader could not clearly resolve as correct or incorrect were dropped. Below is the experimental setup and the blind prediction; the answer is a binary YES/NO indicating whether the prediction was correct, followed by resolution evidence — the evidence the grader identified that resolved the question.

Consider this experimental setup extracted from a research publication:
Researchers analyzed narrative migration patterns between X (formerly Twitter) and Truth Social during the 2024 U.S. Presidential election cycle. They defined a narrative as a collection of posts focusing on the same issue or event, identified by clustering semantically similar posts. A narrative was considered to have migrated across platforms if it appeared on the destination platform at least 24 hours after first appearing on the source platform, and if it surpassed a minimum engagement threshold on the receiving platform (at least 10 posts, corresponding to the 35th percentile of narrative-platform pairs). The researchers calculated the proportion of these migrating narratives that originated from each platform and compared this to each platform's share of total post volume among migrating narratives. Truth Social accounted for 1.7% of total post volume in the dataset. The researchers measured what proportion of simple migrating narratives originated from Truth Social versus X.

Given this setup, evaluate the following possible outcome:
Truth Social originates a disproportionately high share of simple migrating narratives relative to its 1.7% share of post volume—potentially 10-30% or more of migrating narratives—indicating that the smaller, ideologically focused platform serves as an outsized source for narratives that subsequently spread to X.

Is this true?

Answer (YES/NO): YES